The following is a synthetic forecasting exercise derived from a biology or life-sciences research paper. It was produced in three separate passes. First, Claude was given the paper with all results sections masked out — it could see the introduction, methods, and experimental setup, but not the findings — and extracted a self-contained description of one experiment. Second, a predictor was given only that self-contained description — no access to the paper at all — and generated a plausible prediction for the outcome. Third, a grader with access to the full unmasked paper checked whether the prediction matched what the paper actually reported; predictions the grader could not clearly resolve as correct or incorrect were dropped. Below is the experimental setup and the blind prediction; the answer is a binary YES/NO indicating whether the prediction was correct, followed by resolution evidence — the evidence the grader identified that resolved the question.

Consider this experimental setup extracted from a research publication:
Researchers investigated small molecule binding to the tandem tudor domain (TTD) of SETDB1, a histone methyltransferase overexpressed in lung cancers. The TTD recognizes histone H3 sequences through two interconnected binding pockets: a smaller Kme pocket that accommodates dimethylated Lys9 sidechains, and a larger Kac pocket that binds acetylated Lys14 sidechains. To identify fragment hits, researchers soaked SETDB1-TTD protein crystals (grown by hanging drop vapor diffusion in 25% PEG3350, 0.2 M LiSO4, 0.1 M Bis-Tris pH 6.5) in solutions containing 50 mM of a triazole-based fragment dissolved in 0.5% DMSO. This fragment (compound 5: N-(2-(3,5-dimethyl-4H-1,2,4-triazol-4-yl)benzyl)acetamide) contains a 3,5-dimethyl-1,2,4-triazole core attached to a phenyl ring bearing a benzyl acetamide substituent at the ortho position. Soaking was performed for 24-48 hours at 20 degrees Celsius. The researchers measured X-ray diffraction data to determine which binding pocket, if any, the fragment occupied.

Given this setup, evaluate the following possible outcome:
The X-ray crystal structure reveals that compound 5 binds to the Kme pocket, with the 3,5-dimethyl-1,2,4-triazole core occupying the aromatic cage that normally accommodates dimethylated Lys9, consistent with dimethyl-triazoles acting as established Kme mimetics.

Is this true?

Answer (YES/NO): NO